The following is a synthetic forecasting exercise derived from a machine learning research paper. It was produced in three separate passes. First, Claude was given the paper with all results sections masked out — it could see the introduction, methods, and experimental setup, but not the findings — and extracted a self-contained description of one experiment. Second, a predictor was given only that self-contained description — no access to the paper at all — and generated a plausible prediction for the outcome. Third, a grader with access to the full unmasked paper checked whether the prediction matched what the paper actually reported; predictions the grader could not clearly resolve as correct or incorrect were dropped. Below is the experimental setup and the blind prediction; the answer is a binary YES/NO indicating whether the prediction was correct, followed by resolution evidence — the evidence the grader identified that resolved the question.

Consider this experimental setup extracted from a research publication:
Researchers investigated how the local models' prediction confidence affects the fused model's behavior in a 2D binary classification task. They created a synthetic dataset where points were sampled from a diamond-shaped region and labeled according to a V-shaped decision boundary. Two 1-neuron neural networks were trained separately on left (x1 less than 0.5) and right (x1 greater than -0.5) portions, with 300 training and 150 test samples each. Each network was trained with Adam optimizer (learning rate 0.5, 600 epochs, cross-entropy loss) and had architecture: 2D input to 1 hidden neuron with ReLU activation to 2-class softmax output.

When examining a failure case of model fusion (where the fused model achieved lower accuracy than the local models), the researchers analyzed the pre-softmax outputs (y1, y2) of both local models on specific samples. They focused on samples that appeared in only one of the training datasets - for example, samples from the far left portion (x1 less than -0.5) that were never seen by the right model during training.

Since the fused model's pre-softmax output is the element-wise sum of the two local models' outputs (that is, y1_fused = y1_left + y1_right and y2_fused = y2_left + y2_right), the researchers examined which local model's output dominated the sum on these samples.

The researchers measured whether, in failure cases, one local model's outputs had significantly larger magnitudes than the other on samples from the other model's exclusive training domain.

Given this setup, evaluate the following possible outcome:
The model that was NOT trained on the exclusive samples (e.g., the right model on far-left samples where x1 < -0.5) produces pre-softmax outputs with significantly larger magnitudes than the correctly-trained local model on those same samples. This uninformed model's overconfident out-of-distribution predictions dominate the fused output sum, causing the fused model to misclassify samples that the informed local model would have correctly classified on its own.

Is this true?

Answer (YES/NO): NO